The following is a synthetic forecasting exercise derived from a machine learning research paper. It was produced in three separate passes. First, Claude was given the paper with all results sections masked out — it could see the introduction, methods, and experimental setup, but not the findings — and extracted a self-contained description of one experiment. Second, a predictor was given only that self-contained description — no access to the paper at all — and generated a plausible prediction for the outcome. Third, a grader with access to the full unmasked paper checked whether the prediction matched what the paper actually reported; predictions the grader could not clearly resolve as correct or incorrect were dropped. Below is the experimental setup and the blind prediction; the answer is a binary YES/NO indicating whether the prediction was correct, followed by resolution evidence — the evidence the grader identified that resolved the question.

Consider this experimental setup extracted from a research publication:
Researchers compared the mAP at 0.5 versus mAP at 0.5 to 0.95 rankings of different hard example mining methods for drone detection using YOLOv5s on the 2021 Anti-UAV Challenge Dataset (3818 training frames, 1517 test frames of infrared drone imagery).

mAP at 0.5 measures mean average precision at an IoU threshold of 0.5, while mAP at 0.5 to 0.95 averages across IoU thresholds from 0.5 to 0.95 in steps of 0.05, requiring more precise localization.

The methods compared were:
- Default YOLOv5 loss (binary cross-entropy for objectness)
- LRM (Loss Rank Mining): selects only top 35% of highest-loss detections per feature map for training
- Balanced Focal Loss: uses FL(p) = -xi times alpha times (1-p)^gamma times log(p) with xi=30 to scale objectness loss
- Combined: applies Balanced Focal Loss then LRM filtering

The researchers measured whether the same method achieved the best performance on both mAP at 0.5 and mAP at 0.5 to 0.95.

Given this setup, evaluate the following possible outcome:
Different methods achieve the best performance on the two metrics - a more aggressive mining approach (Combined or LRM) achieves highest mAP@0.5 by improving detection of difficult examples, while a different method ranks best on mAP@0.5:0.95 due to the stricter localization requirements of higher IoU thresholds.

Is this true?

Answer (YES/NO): YES